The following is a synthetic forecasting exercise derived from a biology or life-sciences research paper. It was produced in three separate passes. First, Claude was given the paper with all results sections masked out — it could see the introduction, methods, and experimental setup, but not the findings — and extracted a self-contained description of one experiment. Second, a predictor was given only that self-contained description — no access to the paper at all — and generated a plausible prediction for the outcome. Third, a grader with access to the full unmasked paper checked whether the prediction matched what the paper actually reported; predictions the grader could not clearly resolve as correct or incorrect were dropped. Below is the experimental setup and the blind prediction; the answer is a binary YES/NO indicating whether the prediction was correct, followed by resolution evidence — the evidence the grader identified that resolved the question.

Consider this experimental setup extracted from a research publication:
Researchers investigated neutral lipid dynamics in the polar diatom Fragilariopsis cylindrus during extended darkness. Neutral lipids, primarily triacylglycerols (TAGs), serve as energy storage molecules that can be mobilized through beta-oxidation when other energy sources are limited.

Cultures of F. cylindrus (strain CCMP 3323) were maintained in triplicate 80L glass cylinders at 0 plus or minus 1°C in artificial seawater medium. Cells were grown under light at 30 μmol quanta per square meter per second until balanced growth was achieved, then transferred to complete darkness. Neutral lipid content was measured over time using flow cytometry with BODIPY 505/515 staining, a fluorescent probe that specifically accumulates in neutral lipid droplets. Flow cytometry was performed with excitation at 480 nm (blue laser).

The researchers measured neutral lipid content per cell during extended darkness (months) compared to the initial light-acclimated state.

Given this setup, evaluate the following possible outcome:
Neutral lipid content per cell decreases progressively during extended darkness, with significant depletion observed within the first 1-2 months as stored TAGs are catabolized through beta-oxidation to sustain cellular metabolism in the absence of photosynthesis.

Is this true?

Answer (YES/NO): YES